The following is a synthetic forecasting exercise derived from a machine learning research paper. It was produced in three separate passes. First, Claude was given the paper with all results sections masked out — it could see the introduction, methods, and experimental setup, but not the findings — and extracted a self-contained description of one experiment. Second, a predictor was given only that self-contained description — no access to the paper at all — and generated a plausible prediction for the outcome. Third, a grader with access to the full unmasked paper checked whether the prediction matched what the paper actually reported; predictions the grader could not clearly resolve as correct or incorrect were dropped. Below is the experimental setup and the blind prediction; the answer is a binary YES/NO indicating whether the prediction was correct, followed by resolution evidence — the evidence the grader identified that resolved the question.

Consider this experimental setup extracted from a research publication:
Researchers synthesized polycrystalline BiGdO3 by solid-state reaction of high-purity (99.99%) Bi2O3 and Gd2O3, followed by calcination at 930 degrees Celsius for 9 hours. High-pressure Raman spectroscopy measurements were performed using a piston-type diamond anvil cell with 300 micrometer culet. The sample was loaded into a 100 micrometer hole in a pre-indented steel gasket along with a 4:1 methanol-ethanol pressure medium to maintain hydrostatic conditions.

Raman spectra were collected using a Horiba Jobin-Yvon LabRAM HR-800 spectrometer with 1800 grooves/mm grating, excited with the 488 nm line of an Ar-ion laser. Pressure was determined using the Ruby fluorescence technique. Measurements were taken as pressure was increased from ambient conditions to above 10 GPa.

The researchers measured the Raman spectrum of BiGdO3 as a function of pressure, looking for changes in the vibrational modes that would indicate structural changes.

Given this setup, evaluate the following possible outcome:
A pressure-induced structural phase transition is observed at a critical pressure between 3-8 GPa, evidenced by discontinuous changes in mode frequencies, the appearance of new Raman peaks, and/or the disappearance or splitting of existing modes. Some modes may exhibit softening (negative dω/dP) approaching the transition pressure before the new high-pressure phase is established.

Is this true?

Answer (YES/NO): NO